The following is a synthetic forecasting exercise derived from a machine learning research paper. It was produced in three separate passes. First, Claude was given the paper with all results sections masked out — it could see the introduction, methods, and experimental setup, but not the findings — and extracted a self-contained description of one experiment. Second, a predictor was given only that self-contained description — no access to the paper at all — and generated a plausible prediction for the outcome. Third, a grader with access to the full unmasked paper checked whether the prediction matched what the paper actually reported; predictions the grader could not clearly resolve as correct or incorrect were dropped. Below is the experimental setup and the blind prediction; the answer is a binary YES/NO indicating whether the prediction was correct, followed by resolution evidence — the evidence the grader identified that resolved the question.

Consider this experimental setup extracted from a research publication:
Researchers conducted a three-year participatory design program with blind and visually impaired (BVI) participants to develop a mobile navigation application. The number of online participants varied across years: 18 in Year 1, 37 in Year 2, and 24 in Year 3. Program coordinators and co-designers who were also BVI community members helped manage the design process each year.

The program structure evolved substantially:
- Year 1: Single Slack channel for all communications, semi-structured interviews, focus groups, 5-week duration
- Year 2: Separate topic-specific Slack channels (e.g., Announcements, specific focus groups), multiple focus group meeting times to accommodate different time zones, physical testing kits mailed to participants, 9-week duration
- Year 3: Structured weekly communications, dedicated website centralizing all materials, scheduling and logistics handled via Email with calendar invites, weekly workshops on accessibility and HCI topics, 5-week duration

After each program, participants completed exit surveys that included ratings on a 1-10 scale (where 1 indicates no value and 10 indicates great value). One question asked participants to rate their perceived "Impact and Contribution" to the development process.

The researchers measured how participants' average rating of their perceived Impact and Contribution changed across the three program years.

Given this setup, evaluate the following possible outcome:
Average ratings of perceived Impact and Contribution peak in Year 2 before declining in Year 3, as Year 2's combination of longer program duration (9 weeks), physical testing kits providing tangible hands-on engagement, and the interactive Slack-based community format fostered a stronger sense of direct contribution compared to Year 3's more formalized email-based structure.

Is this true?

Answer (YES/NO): NO